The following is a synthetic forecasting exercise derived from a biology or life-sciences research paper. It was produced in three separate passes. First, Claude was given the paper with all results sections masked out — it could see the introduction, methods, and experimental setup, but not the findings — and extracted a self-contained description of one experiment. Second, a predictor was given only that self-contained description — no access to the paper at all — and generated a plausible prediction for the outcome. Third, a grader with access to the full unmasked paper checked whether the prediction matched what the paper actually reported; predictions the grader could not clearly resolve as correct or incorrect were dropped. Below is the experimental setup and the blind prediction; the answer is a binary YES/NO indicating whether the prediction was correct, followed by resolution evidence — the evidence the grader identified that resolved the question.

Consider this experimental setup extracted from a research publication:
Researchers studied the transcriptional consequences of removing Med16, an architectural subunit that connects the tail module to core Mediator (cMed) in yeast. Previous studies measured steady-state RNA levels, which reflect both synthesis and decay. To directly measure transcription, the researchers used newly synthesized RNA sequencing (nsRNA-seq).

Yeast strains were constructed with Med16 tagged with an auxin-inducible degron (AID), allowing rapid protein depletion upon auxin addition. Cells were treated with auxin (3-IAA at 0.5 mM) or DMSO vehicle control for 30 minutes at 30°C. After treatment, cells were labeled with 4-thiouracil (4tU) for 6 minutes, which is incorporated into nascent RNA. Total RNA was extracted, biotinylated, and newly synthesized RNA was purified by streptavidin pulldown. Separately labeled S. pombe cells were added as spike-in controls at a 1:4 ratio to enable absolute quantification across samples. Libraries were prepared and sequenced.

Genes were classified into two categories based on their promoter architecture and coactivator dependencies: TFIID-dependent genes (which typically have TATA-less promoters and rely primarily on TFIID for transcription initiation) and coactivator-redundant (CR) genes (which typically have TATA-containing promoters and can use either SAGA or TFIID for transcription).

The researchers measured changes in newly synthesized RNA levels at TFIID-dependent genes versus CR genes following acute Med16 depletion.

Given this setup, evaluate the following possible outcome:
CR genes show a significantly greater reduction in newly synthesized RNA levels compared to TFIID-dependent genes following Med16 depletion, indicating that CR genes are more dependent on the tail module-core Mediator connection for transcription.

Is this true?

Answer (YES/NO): YES